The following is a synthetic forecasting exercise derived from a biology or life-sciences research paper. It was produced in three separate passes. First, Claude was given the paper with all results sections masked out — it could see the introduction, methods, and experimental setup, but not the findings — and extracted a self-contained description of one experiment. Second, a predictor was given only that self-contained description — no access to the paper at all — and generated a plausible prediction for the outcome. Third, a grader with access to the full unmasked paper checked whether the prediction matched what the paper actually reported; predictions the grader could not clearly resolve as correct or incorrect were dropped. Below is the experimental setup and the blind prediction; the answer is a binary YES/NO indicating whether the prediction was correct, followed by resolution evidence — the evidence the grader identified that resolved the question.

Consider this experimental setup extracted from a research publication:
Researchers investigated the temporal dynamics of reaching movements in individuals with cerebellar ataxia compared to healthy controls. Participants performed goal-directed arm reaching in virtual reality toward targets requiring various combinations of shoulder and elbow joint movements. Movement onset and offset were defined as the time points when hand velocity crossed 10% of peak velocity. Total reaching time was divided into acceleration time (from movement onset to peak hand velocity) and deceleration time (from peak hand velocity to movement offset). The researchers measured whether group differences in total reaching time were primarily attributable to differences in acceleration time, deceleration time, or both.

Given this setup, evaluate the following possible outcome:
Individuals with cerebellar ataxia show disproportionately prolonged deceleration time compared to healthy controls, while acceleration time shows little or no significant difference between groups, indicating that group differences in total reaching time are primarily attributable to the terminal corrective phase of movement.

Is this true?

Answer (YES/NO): NO